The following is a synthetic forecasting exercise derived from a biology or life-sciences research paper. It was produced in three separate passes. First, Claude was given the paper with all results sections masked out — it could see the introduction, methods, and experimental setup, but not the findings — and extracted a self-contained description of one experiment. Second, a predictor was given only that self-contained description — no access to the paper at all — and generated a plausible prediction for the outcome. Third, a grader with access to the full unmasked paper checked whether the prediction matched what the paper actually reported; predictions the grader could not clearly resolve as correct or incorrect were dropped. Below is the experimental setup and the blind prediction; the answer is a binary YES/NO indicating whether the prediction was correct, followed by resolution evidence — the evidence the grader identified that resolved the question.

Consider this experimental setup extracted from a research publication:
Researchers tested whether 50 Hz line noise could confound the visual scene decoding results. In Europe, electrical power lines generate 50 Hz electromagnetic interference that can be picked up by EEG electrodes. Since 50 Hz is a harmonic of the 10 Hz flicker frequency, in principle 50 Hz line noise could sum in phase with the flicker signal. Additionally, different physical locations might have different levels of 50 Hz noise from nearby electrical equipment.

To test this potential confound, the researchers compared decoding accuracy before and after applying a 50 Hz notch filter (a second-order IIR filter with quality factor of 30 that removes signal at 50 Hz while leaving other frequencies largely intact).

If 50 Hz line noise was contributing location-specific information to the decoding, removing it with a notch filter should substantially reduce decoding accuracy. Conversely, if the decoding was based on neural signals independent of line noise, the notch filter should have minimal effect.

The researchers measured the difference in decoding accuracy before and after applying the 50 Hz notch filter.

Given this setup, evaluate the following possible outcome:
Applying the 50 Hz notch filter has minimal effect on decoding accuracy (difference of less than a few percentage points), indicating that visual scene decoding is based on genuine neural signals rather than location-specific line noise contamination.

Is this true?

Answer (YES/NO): YES